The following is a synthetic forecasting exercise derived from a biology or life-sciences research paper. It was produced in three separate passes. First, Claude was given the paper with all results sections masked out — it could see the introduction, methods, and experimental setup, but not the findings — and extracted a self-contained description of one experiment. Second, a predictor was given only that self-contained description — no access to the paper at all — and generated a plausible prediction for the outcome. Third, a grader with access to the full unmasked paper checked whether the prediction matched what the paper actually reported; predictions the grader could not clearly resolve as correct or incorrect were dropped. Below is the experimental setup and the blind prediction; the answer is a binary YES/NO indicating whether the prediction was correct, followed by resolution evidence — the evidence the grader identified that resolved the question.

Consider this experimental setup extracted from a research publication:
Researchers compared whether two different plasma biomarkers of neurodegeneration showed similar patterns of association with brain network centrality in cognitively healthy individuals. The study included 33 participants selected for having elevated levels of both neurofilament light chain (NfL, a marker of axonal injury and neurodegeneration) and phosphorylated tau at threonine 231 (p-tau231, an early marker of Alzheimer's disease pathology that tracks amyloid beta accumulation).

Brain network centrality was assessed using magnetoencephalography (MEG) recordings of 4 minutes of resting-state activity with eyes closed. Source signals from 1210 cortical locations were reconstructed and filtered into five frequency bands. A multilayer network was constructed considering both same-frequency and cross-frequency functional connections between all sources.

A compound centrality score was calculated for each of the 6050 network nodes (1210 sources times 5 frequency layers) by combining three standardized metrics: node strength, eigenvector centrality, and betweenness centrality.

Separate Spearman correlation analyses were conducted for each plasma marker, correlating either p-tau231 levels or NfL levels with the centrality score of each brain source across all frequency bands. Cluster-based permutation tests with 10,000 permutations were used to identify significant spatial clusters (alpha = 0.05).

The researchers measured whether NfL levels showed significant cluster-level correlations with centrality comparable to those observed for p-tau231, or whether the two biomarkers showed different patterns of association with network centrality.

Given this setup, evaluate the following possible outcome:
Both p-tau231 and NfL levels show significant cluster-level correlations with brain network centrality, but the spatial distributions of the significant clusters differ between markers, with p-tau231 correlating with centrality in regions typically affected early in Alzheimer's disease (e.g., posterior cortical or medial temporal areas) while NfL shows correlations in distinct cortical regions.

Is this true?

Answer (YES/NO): NO